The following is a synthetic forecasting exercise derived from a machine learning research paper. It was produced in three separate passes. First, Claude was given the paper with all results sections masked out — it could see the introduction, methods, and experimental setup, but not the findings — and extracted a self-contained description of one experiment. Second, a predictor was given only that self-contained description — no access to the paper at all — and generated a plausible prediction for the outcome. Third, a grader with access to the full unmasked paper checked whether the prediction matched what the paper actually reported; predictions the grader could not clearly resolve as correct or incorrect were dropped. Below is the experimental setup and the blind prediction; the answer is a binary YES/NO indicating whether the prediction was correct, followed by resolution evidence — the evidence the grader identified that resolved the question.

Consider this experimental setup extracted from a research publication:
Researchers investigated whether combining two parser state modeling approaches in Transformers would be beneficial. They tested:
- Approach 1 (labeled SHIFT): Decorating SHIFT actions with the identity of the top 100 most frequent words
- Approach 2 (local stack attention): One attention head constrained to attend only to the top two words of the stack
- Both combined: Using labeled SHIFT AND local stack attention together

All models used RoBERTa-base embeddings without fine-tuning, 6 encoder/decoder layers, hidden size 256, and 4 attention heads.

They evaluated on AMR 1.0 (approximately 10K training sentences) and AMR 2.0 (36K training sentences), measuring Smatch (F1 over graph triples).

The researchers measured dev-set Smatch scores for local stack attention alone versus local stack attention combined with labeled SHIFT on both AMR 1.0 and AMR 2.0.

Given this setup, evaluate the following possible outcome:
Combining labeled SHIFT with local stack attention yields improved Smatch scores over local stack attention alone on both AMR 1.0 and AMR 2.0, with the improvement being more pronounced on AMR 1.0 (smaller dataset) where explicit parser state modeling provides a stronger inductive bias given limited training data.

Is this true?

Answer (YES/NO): NO